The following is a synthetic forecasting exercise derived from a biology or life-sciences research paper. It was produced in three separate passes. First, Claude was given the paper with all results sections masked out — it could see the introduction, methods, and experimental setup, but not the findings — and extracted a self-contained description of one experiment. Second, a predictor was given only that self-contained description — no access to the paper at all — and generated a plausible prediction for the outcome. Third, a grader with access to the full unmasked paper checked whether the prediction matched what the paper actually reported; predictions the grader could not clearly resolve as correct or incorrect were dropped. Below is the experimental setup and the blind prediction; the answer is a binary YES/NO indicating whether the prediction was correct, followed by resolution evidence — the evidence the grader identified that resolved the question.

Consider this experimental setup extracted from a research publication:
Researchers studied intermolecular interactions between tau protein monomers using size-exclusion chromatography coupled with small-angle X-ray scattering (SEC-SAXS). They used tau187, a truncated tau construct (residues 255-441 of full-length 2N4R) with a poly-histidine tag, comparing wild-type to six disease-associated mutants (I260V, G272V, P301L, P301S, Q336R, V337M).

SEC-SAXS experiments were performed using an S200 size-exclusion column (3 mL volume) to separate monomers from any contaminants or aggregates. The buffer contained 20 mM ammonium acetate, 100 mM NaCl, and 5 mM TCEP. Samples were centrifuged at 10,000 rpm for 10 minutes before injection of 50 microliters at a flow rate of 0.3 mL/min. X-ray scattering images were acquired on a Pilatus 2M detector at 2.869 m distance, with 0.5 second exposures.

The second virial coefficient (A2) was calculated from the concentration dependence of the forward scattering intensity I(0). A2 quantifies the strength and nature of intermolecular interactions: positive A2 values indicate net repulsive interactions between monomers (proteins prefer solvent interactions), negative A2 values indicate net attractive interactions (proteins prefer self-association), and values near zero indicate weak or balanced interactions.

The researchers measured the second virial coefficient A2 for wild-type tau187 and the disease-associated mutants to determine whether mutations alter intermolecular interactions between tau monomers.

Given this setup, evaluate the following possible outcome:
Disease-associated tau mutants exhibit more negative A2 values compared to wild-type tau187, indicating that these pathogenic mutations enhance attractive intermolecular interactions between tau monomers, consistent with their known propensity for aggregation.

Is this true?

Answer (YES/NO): NO